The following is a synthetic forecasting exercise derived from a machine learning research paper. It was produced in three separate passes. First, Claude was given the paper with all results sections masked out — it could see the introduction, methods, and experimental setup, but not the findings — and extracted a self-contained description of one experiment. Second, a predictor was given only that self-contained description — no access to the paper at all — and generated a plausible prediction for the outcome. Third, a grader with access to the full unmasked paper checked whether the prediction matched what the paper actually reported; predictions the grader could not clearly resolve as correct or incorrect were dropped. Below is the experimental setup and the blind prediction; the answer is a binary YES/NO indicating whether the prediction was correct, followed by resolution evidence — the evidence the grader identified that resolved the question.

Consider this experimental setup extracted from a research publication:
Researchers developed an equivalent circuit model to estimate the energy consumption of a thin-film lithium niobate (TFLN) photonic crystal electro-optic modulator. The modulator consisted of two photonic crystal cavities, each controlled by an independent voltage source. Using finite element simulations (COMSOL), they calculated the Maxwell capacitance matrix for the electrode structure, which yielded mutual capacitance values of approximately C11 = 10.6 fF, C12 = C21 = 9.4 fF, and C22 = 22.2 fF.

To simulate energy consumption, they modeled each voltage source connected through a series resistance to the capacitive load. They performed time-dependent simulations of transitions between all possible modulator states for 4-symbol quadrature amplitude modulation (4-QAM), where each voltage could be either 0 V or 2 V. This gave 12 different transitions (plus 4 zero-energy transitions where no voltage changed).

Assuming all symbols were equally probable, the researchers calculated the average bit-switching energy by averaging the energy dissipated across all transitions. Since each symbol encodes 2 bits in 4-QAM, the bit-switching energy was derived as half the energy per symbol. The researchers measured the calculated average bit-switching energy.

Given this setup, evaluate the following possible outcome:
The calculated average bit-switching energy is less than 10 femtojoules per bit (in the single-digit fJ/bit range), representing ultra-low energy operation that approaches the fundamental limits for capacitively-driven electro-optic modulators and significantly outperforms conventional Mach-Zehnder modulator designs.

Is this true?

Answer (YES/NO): NO